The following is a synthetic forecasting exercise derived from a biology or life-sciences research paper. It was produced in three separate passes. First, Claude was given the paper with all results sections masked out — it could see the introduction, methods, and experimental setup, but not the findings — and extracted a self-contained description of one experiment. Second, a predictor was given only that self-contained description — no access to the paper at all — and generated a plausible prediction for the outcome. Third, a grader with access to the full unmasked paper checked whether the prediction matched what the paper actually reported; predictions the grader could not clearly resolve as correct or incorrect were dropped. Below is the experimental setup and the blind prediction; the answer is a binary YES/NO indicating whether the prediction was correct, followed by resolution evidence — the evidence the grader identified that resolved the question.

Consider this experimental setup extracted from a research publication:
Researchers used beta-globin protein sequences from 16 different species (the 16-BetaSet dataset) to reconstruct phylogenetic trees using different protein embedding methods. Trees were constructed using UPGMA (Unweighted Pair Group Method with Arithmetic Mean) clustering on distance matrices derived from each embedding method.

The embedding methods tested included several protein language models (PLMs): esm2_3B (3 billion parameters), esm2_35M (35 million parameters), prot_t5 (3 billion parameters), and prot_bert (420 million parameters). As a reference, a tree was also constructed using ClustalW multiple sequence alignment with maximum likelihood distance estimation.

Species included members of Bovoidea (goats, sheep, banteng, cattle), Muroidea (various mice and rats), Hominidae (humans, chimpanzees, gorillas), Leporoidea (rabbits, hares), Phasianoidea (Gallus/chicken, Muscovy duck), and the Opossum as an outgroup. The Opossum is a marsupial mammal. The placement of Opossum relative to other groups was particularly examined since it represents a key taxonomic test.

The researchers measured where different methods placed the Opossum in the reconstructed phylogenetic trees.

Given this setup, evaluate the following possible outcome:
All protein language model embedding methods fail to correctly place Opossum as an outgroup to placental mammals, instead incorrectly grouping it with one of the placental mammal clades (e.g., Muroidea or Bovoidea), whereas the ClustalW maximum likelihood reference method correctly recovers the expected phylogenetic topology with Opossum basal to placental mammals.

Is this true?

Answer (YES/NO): NO